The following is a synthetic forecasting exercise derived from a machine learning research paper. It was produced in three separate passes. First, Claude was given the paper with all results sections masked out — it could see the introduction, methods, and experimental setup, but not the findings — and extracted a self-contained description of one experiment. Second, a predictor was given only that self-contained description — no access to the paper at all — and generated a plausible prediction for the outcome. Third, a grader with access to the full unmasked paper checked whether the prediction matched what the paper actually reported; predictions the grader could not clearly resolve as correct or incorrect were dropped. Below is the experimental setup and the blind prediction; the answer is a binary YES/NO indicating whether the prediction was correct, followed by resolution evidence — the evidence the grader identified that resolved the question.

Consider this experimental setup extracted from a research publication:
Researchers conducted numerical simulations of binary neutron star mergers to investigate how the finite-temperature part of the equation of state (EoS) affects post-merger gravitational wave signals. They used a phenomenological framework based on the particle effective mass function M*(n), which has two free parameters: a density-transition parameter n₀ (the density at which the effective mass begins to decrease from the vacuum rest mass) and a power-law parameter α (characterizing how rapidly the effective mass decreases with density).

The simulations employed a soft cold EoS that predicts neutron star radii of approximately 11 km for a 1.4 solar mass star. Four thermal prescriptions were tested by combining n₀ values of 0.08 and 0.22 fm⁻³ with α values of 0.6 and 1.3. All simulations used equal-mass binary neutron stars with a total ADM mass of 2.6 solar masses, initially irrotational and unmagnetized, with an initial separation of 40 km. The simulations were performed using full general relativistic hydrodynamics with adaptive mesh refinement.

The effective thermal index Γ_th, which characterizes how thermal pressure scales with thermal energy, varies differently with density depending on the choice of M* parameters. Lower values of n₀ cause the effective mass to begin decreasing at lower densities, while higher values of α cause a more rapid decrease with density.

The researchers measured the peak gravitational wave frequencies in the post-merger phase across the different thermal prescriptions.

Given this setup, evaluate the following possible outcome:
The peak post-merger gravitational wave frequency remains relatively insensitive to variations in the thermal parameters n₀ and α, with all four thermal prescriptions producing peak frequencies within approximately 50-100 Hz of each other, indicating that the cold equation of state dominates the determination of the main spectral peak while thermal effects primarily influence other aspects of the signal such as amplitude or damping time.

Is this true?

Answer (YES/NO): NO